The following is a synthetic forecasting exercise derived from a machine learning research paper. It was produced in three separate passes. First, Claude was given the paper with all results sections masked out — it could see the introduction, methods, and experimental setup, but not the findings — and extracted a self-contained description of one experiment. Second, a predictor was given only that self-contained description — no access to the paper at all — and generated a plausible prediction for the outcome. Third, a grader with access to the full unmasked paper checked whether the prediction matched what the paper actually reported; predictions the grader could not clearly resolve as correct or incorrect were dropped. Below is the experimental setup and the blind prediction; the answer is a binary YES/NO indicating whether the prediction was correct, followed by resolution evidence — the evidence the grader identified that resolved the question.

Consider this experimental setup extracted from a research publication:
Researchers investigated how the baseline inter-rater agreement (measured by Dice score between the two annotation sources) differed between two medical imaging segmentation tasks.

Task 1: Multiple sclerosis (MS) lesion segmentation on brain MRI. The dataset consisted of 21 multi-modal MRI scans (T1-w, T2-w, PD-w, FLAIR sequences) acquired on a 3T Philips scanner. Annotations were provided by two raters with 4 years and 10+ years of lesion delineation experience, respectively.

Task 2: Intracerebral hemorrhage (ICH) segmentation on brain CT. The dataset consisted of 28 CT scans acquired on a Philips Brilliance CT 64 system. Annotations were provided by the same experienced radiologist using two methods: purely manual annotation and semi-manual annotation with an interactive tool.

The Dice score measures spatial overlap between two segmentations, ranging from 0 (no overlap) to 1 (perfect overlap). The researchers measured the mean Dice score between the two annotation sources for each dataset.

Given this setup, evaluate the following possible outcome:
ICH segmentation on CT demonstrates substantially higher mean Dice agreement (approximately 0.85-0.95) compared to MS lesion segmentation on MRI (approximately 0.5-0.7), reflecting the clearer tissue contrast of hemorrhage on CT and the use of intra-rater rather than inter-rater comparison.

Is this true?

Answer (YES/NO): NO